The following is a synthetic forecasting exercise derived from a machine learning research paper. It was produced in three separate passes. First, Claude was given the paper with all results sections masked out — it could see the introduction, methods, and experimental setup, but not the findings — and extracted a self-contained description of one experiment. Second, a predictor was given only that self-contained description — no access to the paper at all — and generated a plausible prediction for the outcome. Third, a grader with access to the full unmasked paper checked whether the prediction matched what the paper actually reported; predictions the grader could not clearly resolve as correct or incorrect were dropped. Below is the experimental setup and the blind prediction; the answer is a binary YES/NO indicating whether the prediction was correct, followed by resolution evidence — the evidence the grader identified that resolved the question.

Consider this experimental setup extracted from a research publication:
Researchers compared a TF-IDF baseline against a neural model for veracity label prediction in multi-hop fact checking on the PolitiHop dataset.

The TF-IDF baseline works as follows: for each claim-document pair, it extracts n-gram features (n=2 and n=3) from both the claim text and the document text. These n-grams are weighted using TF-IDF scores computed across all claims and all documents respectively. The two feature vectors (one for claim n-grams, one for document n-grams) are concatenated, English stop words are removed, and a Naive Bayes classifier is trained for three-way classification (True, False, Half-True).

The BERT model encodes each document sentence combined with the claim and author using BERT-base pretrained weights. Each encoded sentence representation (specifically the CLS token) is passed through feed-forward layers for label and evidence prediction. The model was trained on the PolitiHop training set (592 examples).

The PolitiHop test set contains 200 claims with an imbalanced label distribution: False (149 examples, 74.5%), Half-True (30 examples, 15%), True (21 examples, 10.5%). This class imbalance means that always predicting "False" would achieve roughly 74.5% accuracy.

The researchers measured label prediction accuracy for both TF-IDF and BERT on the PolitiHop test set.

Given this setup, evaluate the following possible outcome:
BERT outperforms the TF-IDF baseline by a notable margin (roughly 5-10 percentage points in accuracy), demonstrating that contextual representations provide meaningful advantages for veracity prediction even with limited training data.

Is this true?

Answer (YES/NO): NO